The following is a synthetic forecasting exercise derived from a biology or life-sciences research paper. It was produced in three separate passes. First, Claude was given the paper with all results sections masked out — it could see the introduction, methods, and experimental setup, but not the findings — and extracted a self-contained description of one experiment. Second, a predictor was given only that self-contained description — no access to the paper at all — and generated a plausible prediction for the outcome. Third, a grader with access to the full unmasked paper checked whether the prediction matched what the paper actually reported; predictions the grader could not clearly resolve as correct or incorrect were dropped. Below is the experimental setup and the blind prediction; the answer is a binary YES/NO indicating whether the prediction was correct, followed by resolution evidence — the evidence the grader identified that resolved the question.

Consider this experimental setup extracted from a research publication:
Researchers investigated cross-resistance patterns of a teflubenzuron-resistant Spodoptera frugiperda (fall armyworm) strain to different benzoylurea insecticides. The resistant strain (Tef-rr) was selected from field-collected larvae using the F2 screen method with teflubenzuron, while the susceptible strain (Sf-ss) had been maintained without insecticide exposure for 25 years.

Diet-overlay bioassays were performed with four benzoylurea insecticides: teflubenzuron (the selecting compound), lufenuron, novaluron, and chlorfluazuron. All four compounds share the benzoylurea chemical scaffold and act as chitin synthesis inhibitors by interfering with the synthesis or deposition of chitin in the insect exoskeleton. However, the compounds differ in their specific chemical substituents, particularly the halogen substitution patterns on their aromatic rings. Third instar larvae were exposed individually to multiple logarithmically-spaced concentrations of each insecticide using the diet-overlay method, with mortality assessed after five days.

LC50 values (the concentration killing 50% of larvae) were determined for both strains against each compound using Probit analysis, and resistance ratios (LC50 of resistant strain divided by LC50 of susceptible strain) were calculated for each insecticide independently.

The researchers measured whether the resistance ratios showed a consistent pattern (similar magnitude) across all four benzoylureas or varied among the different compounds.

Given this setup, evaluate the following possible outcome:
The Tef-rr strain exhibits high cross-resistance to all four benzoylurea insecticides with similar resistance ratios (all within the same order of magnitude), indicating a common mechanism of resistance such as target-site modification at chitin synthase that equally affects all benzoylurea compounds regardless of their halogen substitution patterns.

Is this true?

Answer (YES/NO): NO